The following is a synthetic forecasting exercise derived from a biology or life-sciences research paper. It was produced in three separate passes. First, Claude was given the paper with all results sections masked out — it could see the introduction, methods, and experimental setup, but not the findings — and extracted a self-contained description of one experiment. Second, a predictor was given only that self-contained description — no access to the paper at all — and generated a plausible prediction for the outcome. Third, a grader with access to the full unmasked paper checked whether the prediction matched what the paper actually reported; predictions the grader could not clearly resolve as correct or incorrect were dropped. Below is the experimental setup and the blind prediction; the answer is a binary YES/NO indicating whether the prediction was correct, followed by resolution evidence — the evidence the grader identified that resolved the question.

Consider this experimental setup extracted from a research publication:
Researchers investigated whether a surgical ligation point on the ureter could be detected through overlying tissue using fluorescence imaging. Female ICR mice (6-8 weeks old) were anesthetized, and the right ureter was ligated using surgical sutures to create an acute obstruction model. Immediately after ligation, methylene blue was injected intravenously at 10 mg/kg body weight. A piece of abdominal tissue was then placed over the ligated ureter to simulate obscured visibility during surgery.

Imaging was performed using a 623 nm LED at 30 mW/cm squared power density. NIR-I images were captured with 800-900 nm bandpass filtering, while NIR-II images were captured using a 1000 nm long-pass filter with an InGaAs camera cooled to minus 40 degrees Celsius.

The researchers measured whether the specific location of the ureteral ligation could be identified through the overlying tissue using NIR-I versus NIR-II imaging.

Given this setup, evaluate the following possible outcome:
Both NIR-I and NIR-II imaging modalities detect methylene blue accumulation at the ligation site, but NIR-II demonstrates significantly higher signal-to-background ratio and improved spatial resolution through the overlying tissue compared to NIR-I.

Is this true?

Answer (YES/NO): NO